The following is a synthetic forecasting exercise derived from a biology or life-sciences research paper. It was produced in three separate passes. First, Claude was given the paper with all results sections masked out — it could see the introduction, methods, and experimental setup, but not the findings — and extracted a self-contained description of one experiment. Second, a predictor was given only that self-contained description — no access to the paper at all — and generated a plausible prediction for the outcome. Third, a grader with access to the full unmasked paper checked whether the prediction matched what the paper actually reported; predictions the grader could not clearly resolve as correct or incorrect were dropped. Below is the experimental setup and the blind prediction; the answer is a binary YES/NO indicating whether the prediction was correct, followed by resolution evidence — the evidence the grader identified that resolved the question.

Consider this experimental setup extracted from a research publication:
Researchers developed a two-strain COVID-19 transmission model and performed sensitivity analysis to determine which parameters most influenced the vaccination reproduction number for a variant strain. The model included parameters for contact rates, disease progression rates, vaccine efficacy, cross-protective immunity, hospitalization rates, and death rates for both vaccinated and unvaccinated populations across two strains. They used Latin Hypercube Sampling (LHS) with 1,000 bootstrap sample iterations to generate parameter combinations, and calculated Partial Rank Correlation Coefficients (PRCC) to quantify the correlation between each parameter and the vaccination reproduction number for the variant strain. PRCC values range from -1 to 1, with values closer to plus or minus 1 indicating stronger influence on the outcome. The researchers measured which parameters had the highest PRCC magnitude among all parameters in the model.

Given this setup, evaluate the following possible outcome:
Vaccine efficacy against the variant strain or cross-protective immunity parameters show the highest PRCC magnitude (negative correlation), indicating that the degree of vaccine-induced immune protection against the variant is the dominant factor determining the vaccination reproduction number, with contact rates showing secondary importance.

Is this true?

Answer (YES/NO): NO